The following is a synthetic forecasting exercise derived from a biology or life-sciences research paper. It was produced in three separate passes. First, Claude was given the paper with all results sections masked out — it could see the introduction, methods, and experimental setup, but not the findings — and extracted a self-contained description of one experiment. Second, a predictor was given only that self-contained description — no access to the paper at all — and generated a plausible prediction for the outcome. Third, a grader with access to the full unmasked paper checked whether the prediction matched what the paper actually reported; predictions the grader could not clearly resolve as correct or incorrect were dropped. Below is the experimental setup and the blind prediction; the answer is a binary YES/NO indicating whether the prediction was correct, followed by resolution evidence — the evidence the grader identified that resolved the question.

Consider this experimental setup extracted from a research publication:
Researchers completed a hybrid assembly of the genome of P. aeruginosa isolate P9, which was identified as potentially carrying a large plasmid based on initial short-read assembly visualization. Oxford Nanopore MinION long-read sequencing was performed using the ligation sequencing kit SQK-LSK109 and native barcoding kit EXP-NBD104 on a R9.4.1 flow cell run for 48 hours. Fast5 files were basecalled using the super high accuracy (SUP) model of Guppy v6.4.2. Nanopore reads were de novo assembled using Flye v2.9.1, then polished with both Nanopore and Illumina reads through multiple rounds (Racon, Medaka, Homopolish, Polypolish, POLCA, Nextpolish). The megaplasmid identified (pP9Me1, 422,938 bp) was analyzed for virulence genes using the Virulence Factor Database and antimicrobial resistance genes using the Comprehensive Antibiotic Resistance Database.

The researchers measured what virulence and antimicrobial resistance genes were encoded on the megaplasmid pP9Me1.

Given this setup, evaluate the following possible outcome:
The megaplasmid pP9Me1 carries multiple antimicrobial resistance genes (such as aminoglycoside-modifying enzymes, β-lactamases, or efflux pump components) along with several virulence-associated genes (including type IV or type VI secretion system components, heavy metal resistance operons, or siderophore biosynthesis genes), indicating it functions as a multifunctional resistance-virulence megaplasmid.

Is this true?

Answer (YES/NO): NO